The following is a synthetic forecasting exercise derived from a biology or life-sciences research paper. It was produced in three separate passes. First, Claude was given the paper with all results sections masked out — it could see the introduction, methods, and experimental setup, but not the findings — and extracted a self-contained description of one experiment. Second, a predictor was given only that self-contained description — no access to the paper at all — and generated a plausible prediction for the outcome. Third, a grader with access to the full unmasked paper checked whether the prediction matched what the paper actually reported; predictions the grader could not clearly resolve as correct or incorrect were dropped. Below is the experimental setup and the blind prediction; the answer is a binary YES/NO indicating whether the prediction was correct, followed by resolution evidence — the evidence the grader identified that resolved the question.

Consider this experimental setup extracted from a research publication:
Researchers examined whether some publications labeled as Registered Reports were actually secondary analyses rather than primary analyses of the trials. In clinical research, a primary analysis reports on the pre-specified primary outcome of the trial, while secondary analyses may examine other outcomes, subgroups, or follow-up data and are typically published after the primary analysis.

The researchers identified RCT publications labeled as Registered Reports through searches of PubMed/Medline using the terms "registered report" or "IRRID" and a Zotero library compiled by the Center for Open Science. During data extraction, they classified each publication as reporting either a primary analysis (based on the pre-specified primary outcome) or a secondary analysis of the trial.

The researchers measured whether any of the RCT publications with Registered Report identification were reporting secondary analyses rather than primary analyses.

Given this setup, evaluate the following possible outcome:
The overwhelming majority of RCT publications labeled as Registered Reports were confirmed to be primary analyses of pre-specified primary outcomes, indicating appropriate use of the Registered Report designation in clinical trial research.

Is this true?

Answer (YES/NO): NO